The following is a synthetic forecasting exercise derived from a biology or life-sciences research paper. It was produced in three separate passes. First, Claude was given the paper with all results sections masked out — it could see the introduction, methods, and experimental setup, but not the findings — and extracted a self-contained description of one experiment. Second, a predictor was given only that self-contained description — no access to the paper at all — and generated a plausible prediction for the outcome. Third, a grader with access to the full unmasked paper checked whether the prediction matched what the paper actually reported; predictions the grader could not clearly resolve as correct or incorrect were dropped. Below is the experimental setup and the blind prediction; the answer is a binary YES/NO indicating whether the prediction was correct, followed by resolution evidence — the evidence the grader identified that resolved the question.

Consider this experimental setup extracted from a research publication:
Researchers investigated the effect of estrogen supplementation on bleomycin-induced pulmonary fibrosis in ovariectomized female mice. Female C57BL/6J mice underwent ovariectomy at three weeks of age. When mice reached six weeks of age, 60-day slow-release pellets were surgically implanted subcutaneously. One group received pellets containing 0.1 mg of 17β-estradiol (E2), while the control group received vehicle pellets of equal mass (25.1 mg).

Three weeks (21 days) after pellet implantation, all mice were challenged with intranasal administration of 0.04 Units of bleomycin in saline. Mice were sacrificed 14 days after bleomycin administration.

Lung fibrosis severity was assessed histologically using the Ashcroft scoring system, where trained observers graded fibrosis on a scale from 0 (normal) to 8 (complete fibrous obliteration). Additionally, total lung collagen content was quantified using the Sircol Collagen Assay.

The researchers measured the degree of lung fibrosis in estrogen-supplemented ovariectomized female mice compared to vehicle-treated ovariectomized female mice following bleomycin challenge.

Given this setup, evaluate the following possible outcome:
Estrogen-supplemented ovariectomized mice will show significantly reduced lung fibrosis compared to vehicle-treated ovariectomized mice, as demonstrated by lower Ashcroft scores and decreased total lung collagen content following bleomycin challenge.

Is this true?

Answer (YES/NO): NO